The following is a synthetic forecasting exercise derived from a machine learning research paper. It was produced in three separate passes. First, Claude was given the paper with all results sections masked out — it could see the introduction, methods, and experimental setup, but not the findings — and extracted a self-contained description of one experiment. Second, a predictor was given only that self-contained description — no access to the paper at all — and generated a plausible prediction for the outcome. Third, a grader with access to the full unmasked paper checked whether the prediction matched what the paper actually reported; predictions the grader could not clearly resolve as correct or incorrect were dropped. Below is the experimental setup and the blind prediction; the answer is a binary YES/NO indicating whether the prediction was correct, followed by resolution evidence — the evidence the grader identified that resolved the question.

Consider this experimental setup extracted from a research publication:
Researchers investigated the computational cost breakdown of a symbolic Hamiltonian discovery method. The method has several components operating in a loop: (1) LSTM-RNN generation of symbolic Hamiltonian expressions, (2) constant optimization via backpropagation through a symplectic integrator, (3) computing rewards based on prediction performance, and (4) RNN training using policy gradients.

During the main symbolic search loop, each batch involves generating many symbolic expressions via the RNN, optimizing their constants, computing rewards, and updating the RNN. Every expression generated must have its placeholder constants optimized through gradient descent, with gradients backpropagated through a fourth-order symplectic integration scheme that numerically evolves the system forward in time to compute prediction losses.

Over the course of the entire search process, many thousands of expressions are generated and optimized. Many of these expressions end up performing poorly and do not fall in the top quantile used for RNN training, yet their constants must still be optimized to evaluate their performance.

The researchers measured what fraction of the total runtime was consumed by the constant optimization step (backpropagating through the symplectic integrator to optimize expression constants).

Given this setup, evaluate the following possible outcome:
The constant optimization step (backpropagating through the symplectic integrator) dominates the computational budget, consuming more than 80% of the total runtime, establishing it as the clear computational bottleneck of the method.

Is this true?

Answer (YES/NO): YES